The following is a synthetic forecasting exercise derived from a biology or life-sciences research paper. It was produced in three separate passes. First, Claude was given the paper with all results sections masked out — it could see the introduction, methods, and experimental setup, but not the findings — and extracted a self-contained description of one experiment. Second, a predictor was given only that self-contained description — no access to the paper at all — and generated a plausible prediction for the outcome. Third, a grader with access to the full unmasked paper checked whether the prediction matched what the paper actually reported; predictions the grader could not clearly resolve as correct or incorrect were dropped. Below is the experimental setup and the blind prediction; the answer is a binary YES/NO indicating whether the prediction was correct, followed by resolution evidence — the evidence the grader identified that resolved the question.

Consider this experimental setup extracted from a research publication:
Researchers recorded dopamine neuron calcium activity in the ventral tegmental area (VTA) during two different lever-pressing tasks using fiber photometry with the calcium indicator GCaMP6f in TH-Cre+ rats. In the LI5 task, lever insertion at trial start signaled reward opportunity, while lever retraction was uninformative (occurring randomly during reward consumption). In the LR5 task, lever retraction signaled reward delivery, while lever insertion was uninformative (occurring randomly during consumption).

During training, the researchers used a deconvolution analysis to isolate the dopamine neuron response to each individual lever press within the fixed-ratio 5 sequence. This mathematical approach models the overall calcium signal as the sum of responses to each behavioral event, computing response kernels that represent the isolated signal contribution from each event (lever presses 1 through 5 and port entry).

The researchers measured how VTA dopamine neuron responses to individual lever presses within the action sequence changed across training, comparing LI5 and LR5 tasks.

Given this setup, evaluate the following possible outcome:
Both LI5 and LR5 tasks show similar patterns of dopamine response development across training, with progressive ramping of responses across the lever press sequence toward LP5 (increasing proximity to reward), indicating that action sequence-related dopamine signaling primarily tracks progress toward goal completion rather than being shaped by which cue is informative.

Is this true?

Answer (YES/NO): NO